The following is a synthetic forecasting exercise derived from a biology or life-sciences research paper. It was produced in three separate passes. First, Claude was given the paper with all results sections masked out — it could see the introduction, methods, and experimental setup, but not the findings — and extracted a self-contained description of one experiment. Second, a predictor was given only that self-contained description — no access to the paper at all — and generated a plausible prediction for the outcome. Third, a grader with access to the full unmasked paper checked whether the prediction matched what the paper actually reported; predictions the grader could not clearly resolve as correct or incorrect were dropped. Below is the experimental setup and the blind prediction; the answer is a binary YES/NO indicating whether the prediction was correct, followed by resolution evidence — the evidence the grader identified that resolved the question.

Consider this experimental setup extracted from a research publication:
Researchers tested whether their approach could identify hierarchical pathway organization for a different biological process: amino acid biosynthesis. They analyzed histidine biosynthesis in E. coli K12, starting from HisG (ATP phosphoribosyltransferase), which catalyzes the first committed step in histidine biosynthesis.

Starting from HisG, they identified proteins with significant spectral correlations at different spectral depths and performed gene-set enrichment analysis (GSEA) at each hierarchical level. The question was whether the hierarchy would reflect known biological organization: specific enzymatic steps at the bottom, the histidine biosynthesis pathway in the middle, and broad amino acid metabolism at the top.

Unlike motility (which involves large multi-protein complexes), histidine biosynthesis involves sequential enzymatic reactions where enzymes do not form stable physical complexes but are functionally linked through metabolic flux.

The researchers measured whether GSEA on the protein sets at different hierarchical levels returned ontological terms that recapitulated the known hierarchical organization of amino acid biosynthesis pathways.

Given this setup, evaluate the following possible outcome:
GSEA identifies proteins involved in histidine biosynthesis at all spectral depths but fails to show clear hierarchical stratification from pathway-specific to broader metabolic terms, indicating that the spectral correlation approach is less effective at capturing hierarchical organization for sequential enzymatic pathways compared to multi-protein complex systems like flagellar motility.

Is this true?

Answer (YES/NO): NO